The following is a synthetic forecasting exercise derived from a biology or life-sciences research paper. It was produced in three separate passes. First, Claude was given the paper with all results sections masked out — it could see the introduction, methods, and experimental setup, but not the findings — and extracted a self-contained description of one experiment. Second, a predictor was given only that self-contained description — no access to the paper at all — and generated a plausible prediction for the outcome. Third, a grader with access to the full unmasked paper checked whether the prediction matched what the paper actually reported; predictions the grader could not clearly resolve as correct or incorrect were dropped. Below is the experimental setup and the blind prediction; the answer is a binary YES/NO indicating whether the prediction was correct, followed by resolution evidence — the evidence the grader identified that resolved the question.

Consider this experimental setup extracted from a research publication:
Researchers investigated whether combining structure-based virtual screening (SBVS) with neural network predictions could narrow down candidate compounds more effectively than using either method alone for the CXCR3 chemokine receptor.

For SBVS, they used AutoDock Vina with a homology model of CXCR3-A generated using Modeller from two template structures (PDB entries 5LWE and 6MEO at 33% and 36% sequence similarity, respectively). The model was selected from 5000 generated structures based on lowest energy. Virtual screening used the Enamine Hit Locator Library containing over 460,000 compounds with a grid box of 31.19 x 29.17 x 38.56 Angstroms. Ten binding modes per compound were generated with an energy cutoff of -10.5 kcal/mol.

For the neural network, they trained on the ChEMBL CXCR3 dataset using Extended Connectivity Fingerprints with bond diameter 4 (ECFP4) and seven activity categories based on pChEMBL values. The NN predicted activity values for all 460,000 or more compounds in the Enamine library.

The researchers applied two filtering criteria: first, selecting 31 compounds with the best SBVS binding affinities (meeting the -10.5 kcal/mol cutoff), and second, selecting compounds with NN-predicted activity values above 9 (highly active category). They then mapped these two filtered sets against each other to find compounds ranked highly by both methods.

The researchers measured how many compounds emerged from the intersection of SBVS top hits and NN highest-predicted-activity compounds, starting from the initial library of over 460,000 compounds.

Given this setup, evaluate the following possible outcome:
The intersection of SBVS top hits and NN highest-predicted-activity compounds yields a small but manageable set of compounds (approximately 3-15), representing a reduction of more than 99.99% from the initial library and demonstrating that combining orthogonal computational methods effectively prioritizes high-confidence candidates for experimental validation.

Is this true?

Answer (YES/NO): YES